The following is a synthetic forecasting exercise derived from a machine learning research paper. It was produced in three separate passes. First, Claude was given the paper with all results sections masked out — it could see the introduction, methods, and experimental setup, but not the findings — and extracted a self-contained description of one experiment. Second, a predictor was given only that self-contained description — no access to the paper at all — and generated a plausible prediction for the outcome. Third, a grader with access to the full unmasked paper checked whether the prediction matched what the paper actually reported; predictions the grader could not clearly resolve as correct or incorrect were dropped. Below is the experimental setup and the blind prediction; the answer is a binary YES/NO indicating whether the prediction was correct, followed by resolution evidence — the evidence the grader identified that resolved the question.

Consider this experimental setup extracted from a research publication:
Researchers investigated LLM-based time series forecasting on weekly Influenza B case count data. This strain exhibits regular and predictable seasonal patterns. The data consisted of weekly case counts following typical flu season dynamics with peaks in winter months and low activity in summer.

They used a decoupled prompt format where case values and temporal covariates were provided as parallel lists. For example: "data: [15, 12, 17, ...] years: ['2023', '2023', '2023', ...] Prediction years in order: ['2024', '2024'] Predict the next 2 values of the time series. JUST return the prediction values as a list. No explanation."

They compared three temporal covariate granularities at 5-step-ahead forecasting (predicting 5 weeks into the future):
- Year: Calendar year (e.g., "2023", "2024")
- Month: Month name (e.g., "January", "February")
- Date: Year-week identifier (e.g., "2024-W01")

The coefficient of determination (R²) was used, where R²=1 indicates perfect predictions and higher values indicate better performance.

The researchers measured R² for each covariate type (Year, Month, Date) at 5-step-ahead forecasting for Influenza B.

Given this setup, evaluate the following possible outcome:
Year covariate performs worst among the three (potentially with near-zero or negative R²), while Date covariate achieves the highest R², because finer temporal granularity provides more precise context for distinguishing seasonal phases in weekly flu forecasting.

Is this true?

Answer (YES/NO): NO